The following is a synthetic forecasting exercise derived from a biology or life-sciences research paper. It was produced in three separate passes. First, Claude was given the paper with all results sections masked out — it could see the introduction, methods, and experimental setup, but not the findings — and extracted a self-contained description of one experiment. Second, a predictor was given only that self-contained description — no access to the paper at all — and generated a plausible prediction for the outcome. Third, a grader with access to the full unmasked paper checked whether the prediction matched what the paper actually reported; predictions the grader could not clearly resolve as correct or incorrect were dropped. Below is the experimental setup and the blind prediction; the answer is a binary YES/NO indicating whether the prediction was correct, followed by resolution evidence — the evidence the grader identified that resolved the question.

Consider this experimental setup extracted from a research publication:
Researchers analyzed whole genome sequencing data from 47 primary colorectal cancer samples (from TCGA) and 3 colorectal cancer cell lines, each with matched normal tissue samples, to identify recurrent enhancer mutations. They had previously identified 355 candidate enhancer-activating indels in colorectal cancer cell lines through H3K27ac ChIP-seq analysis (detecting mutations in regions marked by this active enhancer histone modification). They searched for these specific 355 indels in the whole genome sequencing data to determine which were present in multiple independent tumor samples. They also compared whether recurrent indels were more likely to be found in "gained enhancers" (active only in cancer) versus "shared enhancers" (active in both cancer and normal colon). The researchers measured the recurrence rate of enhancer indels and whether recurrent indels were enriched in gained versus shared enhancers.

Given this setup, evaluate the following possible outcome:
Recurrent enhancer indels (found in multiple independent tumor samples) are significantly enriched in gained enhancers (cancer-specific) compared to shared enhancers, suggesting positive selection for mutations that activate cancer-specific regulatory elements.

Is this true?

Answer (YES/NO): YES